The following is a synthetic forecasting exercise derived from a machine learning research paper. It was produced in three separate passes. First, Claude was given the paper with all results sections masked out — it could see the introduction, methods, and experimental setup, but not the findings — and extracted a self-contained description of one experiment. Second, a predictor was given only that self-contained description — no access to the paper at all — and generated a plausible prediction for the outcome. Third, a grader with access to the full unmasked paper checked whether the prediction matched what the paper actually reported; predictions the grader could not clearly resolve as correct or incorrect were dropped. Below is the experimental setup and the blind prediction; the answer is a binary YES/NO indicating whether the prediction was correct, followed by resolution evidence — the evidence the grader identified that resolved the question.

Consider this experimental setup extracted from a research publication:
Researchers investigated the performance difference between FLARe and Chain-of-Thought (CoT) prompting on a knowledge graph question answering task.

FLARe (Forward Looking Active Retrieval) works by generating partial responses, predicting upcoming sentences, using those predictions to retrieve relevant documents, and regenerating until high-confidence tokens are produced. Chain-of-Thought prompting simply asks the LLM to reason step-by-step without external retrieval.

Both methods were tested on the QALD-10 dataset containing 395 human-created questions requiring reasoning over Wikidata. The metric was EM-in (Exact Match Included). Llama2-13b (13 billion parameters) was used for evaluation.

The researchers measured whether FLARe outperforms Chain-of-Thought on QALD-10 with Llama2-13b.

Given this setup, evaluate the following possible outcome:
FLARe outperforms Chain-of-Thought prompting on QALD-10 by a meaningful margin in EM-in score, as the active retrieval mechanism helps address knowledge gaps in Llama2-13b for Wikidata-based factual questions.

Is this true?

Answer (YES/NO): NO